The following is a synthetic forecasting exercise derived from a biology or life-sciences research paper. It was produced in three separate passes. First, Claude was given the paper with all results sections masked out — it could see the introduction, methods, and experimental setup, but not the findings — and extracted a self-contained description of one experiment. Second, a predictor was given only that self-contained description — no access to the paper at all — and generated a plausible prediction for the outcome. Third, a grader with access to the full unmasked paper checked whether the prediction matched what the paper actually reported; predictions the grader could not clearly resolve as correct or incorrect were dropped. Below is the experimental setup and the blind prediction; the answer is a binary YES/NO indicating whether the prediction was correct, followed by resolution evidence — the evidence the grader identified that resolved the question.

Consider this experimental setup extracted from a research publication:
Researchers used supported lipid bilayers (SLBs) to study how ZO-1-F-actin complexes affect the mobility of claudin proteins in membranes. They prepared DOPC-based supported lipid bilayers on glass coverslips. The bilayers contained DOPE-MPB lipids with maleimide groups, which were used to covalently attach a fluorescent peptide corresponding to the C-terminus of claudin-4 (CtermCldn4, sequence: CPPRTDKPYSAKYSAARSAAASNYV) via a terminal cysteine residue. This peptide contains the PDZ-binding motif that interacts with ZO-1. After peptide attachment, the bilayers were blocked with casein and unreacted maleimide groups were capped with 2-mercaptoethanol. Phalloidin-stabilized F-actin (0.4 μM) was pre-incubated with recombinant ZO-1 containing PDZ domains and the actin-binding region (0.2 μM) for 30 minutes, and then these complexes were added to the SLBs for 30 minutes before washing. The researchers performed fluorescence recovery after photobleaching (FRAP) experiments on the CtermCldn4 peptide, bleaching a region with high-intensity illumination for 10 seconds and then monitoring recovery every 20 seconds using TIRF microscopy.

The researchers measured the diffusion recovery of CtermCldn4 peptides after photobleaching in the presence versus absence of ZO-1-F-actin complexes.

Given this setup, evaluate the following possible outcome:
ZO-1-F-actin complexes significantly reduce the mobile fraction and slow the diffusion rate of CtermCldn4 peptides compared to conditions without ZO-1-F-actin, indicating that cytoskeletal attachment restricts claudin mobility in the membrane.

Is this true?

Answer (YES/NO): YES